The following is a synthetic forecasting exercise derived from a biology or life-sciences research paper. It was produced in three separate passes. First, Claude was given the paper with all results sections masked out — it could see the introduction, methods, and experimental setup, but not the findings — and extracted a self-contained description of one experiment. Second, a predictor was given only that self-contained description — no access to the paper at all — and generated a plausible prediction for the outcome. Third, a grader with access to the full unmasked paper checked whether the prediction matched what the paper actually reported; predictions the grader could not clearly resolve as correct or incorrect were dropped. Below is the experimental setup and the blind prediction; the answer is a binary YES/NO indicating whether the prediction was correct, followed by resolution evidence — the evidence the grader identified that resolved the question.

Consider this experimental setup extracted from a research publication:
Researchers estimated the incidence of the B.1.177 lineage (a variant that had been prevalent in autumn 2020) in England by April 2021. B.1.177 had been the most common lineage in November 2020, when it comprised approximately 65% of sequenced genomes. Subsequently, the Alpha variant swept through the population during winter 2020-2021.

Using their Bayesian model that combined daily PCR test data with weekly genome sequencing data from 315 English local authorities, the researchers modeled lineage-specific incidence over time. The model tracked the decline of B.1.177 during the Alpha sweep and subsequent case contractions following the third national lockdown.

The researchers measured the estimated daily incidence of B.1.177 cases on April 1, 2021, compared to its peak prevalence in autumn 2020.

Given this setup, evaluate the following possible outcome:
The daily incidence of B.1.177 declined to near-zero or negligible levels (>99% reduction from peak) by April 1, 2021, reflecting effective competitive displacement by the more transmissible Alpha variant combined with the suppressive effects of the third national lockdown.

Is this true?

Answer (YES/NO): YES